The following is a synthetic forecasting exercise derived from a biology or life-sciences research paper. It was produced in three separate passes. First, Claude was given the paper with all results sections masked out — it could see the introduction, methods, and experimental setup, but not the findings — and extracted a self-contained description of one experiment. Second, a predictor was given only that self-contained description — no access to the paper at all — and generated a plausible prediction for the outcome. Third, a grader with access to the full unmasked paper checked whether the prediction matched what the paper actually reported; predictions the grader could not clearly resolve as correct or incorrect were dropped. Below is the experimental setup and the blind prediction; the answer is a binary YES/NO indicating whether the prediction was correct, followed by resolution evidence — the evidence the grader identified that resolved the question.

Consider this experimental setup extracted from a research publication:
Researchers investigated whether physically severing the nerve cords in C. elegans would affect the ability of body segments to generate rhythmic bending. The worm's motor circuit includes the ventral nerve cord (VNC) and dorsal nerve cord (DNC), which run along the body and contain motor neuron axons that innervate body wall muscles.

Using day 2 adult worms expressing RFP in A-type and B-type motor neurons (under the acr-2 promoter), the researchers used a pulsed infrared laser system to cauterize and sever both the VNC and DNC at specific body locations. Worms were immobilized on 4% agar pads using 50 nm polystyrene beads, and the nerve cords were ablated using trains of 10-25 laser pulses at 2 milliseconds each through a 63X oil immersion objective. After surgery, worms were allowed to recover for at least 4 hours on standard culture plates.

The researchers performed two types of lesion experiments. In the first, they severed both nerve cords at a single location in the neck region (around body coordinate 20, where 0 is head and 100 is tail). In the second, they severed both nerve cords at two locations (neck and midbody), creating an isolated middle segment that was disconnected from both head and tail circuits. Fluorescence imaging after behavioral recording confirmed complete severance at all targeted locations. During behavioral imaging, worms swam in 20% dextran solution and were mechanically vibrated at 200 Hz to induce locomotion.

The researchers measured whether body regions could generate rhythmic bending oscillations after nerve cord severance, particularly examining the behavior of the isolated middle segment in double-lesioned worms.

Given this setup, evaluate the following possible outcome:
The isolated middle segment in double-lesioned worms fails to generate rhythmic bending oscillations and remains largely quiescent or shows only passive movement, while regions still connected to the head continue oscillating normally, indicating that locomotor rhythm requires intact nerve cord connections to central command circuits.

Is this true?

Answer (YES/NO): NO